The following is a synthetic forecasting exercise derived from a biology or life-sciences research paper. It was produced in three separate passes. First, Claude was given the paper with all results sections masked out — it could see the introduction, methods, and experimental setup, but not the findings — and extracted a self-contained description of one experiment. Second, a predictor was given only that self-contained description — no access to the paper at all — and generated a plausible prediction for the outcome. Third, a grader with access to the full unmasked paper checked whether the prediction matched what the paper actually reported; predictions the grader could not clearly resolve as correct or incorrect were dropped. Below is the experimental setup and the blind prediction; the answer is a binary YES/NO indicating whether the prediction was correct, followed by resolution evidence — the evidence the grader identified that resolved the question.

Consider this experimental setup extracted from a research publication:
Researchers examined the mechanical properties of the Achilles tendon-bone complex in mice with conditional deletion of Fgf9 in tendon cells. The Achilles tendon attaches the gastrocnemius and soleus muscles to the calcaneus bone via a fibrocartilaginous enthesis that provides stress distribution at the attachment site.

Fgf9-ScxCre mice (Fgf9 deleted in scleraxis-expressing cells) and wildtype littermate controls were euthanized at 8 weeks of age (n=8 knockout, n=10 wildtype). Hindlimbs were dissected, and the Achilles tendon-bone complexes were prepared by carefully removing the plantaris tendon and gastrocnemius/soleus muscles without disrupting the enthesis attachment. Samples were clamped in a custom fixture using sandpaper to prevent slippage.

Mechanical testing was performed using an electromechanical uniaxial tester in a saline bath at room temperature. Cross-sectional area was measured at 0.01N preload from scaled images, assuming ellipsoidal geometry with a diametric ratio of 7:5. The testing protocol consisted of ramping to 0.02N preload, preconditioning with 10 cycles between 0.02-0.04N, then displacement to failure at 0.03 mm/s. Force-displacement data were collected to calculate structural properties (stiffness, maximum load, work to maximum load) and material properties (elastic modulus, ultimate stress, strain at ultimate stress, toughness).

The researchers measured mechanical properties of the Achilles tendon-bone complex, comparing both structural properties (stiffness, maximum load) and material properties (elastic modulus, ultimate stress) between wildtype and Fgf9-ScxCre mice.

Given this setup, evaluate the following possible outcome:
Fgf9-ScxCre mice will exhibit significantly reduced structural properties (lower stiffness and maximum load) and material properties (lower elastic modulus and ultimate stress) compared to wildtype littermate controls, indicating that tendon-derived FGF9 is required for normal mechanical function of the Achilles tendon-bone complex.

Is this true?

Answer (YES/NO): NO